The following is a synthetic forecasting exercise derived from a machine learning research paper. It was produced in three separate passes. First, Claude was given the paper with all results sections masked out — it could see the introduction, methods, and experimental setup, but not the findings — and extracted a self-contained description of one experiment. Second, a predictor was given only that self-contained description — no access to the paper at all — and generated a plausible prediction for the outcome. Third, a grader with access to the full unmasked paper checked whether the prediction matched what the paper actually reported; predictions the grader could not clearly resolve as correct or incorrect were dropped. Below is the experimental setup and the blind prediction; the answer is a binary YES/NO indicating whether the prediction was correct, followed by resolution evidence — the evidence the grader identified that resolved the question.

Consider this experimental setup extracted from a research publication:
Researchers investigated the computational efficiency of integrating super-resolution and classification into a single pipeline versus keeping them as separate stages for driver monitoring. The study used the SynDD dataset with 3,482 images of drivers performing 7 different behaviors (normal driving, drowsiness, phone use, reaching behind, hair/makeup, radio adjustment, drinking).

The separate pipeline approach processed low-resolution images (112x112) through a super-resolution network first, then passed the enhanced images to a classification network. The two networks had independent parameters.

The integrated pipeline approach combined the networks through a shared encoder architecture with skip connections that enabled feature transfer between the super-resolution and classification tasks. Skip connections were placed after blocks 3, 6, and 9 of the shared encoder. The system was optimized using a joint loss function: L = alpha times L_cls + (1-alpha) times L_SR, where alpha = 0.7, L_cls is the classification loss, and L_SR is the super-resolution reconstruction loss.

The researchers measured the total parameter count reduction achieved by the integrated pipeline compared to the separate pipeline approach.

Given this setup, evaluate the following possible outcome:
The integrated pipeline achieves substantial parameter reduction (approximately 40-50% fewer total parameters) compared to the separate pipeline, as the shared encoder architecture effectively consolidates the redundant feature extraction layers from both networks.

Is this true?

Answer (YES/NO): NO